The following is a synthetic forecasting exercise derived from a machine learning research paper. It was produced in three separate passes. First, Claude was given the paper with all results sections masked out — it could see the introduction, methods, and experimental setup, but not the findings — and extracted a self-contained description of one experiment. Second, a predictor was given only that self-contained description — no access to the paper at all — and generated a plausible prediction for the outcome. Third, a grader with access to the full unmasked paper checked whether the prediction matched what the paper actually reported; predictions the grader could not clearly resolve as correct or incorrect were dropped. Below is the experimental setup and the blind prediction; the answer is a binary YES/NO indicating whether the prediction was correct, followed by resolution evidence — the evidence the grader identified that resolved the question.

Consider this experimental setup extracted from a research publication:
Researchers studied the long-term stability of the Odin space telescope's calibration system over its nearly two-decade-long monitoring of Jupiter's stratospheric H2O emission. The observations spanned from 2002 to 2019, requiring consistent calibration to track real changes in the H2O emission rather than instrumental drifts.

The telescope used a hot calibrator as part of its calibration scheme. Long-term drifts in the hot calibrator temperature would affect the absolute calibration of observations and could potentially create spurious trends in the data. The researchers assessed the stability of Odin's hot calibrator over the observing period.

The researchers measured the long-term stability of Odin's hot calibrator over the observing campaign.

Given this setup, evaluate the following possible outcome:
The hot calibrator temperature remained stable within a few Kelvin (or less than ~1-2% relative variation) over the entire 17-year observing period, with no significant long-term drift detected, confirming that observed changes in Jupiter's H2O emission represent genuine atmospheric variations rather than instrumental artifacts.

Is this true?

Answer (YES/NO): YES